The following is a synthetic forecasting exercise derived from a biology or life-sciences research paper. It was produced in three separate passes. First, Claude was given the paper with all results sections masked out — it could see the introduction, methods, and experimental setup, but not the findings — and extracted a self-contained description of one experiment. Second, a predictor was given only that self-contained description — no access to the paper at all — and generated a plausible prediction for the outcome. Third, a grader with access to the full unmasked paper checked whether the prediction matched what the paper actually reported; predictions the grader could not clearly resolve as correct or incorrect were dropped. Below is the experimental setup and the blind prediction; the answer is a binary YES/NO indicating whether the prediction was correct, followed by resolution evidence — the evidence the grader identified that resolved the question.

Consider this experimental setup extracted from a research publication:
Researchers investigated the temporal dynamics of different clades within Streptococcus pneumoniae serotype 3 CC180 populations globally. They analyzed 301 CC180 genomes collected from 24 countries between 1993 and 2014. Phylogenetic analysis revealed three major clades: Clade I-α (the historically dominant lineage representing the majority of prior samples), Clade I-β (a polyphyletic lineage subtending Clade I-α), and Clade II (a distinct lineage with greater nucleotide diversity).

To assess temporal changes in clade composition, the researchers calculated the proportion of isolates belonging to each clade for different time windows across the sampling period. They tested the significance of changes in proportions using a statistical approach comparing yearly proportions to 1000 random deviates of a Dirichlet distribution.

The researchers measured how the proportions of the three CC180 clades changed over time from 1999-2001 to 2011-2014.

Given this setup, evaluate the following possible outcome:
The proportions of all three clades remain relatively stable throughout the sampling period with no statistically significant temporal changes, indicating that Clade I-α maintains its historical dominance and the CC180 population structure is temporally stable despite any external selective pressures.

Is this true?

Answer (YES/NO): NO